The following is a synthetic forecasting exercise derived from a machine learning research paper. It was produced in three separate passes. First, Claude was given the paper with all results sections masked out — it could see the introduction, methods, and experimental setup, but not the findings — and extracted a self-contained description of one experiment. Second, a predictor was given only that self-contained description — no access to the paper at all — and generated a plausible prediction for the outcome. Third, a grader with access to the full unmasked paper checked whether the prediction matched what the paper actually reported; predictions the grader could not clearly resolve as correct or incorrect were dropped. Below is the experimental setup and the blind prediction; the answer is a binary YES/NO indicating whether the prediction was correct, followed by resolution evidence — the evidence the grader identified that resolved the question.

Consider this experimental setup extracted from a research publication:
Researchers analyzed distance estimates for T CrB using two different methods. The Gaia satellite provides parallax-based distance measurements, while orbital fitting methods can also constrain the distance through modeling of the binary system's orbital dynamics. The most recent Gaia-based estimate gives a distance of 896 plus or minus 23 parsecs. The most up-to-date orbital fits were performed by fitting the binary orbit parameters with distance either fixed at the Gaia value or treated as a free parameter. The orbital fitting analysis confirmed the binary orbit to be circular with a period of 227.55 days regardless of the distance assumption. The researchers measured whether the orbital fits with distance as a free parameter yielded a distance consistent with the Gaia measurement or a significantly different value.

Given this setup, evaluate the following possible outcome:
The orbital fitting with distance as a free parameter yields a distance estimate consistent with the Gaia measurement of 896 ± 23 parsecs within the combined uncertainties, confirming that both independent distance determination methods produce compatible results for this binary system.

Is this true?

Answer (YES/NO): NO